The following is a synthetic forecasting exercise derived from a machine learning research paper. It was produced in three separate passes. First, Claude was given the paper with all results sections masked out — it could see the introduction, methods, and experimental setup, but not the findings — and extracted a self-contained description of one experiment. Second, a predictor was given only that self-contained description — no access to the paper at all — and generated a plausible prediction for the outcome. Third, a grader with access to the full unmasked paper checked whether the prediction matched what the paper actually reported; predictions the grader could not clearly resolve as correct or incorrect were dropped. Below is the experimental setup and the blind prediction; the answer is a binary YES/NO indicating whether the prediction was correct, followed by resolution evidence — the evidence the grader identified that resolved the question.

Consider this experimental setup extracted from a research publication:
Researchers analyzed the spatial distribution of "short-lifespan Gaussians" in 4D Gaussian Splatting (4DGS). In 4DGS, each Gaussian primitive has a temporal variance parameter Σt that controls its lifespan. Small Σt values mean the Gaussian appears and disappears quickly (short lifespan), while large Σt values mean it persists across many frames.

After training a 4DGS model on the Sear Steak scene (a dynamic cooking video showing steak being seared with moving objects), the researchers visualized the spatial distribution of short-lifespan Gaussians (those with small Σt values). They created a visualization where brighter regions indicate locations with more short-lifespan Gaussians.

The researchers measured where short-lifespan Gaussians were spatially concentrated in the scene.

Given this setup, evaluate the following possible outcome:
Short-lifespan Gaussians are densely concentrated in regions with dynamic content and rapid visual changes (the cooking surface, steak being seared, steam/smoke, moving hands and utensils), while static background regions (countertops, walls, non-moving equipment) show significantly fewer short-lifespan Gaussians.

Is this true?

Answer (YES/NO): NO